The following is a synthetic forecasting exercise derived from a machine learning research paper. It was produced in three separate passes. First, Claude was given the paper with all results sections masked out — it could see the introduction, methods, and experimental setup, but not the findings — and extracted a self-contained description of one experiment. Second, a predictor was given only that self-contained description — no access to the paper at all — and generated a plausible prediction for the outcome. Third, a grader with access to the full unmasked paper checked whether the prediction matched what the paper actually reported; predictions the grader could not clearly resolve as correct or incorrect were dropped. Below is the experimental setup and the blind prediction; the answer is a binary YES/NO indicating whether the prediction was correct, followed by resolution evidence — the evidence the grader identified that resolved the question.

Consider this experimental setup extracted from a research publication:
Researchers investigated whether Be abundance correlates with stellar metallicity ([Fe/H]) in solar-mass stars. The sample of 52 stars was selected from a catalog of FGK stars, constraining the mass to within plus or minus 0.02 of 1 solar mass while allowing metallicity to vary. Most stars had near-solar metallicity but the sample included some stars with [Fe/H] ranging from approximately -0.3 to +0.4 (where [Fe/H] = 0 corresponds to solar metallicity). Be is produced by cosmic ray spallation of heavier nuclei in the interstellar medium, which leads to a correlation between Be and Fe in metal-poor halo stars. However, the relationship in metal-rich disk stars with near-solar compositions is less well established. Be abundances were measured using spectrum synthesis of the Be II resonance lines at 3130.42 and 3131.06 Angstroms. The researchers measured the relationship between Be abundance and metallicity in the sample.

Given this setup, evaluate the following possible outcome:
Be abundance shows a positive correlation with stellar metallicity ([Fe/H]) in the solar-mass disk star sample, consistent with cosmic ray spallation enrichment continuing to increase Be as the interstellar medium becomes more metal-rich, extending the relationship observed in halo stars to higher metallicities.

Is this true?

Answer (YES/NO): YES